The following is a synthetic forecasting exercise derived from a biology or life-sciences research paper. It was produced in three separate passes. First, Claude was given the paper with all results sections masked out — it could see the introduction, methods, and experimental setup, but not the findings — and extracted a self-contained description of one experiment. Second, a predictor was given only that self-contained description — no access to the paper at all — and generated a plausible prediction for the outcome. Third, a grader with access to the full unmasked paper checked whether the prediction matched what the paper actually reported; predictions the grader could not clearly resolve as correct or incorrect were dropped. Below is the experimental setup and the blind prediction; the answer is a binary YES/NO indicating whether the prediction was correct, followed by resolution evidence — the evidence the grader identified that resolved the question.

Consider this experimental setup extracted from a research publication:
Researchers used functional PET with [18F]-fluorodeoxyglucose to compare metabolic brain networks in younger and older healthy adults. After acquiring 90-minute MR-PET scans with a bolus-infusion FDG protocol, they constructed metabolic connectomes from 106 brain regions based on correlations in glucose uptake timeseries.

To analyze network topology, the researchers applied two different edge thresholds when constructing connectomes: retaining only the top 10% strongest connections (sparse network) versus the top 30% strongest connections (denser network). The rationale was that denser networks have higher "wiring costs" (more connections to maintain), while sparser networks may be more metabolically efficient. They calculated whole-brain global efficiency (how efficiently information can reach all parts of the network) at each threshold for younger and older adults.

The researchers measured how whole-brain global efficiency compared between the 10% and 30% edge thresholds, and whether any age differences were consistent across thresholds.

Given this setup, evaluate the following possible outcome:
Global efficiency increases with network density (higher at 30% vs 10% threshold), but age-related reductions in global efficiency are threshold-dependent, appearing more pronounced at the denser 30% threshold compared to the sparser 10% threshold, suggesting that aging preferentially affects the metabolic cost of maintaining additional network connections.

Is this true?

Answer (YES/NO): NO